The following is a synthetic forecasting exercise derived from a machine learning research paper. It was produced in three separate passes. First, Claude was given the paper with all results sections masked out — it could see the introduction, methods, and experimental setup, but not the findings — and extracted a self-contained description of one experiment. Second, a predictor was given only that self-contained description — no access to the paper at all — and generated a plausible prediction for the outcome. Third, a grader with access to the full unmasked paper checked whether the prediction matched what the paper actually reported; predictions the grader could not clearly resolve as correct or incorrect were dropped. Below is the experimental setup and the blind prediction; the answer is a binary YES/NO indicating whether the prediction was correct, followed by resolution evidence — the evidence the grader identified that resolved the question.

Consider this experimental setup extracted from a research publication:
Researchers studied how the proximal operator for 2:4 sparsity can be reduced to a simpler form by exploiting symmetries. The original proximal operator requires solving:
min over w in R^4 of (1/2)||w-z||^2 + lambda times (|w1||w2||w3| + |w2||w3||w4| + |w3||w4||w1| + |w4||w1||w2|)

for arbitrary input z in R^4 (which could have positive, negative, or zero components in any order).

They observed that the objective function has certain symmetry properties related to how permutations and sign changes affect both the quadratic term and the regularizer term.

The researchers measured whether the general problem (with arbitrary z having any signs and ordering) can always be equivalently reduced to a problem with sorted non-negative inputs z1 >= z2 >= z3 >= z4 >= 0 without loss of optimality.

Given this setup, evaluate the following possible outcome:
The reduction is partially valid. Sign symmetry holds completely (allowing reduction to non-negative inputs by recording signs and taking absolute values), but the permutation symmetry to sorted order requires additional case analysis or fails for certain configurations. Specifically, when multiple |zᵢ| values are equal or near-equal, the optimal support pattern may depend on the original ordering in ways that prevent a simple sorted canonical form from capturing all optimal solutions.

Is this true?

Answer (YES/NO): NO